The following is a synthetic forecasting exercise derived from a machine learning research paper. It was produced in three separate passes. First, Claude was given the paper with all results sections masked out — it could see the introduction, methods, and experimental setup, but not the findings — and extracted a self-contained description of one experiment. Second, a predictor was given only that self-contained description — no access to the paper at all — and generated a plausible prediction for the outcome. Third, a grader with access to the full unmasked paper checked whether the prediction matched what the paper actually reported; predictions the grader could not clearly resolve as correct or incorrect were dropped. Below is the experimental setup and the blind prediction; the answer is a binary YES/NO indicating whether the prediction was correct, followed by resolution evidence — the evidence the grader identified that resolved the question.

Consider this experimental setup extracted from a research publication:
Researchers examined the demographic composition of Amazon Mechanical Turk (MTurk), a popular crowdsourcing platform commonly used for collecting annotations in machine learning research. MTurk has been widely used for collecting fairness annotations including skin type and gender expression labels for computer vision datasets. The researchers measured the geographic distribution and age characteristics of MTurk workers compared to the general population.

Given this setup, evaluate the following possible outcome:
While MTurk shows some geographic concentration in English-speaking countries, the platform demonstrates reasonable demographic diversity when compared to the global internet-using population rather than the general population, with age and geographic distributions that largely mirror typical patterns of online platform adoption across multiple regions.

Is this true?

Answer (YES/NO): NO